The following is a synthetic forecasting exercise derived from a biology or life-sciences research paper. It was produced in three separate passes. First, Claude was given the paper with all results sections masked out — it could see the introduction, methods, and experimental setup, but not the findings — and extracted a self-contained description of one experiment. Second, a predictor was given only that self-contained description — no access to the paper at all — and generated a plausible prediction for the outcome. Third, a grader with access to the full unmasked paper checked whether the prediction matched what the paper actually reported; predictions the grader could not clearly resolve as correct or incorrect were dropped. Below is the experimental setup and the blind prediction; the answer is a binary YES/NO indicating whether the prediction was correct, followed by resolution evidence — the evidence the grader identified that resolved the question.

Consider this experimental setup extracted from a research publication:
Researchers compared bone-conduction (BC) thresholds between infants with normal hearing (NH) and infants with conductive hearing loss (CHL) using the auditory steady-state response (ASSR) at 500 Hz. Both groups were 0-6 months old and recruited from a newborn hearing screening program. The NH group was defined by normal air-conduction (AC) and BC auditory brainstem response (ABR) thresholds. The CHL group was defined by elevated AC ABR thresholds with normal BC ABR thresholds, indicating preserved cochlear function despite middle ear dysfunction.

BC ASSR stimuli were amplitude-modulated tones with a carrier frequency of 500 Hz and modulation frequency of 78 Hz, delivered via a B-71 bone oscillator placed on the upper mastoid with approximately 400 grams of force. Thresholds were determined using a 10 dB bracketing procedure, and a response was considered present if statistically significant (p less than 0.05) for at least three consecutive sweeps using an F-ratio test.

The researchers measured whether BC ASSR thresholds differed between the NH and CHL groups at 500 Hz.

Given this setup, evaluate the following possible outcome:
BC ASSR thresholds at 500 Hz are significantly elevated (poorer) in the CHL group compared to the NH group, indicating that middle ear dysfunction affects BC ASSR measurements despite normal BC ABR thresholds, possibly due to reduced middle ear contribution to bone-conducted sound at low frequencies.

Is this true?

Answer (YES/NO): NO